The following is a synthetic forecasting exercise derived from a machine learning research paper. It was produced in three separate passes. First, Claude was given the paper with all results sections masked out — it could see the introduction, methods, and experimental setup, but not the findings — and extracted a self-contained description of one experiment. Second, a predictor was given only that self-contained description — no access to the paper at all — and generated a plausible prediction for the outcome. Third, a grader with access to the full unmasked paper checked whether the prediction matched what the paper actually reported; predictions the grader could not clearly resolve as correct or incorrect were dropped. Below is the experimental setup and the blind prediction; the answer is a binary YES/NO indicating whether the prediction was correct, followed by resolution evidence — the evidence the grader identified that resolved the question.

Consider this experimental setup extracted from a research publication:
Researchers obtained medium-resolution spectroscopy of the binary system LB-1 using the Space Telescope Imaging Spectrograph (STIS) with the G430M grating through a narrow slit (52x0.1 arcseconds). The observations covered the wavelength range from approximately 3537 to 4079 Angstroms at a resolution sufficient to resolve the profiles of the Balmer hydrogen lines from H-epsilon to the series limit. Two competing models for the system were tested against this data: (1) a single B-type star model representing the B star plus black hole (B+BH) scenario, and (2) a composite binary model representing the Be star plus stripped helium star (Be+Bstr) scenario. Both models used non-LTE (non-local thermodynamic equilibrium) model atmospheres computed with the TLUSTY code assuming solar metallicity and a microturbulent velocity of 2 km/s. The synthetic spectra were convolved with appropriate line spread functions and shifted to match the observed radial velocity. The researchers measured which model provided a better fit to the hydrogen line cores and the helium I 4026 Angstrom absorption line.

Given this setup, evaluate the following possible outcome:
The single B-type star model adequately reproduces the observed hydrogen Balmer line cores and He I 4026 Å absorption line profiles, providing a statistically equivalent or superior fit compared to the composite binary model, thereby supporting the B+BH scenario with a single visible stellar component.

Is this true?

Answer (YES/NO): NO